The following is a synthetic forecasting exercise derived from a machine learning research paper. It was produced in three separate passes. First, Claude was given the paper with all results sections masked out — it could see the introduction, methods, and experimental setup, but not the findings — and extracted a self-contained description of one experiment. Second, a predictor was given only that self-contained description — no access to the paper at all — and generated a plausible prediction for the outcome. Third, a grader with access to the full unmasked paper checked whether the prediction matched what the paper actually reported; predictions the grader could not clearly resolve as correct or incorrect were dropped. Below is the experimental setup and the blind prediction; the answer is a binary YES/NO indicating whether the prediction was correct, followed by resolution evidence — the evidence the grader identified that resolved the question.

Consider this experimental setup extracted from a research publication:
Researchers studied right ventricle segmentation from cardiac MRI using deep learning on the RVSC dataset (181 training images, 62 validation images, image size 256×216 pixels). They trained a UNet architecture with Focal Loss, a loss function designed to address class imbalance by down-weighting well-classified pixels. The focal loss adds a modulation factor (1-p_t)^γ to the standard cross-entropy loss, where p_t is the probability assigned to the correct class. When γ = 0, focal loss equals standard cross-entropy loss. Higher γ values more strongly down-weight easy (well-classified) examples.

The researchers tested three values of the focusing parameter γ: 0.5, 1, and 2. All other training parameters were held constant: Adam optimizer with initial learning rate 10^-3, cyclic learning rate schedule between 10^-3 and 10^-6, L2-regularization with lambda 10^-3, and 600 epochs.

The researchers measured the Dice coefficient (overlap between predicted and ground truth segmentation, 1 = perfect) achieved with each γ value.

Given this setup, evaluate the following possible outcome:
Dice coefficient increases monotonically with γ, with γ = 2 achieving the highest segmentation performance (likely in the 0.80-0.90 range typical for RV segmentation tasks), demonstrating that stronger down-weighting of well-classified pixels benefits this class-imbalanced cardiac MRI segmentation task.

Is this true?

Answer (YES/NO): NO